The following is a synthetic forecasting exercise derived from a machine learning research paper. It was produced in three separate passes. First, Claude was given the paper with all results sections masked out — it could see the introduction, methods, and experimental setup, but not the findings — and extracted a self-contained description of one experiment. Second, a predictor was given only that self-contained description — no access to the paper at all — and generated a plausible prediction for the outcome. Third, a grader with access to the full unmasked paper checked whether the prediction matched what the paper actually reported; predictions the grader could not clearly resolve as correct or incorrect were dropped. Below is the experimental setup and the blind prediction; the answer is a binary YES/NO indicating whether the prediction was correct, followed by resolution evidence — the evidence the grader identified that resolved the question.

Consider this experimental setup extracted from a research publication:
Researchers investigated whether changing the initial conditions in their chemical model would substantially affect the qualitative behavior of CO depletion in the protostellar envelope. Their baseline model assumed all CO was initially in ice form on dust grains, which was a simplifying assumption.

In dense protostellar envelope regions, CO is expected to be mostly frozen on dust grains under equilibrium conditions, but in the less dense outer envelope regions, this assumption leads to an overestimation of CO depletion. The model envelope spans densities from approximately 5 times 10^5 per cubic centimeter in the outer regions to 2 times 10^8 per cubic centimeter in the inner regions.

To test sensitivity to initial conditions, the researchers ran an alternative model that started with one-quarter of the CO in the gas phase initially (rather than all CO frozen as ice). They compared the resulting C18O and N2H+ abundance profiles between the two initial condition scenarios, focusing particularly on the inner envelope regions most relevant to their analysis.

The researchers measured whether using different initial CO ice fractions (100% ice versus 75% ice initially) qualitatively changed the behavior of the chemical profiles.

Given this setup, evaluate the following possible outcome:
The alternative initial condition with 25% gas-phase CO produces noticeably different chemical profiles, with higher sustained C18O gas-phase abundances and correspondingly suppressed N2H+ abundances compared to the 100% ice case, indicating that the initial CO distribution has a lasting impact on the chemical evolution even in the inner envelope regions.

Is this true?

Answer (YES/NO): NO